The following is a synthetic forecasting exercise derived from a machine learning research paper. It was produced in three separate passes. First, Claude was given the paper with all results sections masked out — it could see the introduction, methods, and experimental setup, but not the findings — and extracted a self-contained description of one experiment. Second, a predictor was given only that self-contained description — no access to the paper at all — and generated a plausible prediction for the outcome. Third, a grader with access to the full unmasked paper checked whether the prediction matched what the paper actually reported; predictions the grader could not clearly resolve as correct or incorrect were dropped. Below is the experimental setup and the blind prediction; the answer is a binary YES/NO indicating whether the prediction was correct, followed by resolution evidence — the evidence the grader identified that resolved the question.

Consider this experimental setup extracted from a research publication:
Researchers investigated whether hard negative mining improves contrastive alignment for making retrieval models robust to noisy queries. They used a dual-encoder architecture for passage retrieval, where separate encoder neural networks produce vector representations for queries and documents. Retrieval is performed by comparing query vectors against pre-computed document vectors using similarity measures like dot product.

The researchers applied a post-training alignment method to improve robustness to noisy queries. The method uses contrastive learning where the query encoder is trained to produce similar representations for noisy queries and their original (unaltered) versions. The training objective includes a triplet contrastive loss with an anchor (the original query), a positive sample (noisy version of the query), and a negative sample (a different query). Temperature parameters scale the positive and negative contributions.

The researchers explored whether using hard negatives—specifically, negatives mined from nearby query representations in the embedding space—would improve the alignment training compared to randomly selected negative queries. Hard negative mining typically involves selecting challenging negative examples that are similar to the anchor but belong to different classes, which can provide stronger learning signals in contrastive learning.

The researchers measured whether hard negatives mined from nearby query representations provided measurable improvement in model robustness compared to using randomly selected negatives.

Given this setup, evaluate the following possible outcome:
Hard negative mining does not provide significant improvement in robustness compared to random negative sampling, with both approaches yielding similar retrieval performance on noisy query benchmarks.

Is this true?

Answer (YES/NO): YES